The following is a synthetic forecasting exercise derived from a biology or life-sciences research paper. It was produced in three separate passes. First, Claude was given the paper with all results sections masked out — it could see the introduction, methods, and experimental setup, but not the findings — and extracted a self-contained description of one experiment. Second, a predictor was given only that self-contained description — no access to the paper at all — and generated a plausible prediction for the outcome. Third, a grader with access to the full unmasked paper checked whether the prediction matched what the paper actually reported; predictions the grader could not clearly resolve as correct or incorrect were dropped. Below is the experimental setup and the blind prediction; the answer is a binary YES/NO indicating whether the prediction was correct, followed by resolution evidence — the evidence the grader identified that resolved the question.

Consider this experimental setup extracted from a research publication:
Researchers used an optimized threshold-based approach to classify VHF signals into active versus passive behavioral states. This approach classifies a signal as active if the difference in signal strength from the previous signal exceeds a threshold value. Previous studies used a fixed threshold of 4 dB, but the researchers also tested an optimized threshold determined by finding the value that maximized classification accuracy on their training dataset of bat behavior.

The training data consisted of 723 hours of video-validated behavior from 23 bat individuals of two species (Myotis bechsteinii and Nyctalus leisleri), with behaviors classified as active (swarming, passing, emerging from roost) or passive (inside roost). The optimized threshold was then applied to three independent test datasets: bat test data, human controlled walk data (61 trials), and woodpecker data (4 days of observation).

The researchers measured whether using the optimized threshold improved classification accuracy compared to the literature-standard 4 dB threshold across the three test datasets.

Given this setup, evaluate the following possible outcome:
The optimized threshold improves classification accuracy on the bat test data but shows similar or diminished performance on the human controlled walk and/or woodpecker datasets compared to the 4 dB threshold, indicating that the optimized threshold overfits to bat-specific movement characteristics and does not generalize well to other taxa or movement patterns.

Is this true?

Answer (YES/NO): NO